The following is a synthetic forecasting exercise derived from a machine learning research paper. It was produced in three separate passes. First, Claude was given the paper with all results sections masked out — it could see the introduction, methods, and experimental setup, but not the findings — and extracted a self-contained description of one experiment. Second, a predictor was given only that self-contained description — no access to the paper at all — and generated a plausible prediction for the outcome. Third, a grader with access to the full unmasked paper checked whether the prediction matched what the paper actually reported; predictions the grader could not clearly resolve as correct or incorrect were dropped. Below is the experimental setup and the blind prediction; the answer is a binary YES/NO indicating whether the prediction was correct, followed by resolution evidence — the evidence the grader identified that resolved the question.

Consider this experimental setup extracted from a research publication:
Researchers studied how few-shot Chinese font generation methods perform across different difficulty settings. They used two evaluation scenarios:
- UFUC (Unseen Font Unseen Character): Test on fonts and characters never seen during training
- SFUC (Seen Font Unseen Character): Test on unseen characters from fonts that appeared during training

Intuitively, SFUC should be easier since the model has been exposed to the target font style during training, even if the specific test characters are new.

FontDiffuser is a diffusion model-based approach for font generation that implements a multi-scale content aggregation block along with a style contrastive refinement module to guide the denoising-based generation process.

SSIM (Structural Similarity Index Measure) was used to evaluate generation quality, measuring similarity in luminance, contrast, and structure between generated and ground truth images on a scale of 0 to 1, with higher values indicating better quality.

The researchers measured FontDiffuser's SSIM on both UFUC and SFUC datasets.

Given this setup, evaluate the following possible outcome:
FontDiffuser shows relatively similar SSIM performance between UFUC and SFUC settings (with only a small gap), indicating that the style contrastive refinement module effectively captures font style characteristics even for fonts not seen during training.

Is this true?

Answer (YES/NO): YES